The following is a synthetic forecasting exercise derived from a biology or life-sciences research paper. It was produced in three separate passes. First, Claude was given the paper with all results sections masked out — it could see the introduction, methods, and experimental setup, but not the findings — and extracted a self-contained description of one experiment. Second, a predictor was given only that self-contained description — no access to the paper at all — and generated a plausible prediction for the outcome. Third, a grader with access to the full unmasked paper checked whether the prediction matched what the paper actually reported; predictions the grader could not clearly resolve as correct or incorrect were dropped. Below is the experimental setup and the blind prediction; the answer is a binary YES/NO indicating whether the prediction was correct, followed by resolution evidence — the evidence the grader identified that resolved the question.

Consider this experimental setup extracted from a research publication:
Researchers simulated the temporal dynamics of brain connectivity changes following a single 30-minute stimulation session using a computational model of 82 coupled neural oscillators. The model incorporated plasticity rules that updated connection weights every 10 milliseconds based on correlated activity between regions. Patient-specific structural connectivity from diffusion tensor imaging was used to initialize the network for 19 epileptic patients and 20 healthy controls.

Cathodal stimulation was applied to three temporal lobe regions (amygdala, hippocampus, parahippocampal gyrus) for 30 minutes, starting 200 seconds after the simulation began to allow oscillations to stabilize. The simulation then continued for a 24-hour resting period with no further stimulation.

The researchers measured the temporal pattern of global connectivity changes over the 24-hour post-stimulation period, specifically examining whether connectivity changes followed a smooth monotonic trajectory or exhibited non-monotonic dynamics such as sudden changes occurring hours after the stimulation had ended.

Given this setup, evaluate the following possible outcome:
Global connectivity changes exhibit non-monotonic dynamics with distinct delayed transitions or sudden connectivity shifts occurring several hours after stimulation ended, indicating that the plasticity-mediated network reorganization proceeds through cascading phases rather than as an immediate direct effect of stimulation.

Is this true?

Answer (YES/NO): NO